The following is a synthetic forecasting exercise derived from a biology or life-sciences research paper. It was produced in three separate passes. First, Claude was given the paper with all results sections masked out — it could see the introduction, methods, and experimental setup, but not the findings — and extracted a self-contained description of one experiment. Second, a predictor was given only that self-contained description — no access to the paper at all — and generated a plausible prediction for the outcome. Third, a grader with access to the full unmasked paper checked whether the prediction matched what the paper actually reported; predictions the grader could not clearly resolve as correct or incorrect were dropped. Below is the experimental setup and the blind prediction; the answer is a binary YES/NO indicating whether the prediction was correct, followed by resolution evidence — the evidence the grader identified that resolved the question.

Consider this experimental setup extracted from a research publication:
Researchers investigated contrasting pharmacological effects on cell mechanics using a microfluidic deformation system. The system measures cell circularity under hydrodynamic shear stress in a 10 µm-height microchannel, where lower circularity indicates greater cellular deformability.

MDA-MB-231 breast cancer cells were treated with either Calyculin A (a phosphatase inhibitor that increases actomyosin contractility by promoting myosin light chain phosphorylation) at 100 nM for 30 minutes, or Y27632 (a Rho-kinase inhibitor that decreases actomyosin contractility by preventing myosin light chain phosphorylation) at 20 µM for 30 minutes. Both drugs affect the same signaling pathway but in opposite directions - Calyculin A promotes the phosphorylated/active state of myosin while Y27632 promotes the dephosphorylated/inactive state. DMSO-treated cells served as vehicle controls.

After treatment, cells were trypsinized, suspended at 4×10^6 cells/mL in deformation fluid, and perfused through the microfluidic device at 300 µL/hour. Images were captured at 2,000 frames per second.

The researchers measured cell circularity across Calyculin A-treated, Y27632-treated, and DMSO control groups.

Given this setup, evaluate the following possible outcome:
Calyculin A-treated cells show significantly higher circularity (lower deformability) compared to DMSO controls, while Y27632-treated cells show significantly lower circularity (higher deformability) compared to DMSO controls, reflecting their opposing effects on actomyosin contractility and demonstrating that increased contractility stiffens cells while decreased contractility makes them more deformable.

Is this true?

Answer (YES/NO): NO